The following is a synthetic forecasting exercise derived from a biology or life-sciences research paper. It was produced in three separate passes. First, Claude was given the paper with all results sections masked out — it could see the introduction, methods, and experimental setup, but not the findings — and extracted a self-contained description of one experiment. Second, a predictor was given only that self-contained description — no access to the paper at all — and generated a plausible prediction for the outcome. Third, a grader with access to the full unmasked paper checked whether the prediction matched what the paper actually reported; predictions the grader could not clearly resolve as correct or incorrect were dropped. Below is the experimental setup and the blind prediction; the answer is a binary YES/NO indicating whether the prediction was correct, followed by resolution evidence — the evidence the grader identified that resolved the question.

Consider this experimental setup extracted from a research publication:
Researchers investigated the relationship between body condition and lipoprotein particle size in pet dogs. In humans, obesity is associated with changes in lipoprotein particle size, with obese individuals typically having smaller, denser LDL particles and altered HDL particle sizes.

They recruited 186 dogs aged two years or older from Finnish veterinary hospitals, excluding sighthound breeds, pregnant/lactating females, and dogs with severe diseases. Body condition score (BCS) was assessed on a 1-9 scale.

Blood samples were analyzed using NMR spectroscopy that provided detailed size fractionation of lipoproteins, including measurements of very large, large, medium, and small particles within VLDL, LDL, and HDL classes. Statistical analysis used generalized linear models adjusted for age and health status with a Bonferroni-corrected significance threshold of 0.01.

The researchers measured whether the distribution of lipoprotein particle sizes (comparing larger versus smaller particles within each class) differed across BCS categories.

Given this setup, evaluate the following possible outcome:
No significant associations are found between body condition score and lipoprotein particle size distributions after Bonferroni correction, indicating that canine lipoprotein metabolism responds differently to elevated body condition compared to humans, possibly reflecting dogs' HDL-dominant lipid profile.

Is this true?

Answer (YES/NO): NO